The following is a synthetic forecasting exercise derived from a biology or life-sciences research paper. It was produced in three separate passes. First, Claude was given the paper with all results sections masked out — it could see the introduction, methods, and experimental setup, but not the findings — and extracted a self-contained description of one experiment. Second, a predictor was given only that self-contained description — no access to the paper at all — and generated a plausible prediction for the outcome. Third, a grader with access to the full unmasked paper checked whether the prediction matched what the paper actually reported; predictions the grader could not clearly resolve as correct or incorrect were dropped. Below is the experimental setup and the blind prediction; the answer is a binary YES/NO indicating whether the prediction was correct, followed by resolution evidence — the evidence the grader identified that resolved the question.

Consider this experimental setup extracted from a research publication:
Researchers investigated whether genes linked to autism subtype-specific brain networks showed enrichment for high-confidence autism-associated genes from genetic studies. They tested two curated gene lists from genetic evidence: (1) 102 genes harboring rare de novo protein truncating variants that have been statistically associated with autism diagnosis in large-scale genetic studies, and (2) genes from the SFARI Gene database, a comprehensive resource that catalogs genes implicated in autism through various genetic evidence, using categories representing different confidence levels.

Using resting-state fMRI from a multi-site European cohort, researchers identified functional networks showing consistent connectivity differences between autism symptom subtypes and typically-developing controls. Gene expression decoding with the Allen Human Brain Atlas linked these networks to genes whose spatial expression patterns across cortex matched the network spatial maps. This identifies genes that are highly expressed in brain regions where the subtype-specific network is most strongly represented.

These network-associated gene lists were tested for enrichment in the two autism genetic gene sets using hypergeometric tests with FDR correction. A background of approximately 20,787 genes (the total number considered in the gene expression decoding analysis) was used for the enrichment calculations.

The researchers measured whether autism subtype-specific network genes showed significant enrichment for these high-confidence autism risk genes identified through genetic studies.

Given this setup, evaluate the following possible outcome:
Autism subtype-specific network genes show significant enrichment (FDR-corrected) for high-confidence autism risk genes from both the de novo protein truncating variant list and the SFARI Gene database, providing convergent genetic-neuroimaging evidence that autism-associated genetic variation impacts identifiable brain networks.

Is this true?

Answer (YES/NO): NO